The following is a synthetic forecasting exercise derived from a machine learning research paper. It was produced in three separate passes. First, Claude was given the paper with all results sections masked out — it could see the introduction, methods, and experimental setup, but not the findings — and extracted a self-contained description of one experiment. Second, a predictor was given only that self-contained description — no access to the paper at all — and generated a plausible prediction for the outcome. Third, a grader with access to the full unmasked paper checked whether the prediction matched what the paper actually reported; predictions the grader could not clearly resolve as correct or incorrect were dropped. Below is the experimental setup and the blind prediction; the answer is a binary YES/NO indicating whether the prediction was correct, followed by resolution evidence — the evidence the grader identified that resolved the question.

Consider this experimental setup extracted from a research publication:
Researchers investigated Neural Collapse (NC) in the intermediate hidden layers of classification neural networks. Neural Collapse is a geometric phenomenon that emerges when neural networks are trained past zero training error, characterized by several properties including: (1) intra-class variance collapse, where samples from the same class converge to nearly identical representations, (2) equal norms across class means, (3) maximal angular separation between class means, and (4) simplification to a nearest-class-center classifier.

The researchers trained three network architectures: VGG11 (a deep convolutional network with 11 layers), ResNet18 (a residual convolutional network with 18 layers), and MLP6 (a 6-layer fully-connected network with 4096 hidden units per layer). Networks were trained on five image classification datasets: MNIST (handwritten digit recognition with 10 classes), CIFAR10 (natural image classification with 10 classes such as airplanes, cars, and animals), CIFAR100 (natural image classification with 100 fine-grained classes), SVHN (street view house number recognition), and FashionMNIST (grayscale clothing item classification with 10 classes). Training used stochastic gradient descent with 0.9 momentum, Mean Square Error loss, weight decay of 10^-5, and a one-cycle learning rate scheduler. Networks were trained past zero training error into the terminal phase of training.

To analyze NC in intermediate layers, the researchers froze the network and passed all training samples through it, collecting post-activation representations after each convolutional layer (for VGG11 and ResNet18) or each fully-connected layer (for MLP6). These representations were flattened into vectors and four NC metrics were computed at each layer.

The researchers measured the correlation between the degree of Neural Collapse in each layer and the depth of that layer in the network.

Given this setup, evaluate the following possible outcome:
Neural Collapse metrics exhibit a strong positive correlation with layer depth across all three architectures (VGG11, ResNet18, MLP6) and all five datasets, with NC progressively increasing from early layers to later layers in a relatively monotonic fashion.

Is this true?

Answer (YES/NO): NO